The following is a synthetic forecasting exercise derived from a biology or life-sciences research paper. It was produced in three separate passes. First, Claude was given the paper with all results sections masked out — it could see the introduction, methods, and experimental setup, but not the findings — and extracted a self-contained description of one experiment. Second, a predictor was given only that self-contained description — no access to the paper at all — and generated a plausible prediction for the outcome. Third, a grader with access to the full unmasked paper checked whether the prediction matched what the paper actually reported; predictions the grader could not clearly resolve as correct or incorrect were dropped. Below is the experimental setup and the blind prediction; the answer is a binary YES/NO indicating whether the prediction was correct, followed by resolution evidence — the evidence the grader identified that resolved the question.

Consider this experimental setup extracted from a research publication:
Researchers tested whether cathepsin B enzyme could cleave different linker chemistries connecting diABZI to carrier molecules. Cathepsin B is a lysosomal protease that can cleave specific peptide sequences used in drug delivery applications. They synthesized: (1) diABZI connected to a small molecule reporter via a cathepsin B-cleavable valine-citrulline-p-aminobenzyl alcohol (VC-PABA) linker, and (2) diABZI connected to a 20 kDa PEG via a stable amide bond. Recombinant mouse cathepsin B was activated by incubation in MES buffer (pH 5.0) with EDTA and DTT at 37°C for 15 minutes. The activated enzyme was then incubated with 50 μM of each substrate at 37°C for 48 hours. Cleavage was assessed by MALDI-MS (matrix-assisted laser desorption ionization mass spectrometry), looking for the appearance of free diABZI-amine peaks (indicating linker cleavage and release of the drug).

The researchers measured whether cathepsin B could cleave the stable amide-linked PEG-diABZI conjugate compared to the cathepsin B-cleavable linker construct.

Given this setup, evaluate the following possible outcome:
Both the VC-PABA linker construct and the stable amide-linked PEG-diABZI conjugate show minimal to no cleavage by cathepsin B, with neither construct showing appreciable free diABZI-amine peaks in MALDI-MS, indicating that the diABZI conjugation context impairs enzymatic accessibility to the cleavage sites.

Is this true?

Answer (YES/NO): NO